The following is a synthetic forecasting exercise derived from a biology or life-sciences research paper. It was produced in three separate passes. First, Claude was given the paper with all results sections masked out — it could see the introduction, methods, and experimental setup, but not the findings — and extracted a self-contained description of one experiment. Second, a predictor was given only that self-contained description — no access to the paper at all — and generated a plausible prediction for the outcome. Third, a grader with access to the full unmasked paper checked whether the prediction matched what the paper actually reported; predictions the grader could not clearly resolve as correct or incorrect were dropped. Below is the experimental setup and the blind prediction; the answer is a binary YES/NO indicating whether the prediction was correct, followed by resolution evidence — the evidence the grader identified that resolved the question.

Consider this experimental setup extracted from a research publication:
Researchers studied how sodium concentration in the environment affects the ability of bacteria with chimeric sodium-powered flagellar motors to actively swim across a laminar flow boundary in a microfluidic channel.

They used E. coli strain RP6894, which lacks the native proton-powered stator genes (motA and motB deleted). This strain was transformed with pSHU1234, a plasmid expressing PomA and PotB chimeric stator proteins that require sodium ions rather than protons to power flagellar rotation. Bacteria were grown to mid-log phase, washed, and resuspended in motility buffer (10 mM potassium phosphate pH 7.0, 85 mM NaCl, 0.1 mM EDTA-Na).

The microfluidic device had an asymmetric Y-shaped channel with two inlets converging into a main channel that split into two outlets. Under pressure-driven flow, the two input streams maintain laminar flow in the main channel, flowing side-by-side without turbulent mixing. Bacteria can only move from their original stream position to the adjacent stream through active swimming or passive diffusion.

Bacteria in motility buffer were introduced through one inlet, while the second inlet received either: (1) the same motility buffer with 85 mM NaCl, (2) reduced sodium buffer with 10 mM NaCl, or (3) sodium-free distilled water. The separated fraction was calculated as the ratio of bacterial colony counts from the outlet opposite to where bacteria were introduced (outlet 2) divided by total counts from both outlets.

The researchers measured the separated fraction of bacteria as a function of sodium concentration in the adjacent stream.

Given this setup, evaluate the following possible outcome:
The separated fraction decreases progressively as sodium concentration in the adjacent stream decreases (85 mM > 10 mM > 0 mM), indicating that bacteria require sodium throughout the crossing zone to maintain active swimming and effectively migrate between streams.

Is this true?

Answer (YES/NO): YES